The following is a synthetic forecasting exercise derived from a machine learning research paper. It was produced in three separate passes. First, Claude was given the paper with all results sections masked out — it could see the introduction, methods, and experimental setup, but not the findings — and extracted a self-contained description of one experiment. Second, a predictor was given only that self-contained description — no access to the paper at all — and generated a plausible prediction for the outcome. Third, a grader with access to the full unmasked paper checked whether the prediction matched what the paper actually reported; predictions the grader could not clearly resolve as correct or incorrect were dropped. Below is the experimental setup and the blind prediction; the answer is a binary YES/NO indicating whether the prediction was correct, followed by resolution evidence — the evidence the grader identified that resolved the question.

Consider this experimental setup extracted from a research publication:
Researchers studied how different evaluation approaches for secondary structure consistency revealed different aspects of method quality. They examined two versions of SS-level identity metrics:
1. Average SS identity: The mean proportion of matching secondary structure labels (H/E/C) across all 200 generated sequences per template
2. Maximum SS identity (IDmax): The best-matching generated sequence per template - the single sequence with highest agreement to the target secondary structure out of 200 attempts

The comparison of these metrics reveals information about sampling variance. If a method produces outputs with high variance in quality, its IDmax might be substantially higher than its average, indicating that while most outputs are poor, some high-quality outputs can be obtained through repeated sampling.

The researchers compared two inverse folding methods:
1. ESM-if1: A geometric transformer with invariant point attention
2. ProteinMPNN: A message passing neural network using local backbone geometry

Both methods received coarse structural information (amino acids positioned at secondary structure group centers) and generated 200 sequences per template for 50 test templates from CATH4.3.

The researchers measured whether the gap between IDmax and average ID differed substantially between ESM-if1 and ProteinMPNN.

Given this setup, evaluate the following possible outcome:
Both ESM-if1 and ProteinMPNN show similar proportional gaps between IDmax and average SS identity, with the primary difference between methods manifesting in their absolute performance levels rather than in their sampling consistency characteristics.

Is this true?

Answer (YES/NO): NO